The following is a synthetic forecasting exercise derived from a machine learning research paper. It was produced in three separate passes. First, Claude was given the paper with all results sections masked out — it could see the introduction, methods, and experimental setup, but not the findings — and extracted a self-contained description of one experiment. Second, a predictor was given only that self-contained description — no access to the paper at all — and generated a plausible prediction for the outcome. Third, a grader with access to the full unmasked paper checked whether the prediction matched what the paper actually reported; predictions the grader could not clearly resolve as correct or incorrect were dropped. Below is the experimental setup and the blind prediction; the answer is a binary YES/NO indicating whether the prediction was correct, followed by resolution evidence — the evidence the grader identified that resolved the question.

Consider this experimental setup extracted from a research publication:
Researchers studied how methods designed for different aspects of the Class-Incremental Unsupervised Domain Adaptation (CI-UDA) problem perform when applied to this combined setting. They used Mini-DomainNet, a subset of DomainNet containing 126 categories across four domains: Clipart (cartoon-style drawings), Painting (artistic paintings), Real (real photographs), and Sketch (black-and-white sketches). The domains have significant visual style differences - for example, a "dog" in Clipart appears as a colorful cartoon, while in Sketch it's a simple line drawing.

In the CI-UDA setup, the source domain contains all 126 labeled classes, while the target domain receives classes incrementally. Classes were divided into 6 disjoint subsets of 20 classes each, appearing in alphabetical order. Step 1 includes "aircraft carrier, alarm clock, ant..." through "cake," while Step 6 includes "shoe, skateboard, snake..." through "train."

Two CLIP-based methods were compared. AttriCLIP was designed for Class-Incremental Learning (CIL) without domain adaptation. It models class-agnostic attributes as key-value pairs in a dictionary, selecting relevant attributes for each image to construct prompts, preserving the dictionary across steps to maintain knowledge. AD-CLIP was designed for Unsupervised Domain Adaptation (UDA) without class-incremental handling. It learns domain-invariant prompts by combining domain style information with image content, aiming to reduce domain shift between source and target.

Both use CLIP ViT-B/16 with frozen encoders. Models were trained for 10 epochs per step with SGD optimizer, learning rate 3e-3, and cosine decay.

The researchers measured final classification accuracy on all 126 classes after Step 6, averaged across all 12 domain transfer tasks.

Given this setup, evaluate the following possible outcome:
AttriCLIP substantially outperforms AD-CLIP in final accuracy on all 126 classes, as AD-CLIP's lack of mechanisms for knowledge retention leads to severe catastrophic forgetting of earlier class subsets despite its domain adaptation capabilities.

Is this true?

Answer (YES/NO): NO